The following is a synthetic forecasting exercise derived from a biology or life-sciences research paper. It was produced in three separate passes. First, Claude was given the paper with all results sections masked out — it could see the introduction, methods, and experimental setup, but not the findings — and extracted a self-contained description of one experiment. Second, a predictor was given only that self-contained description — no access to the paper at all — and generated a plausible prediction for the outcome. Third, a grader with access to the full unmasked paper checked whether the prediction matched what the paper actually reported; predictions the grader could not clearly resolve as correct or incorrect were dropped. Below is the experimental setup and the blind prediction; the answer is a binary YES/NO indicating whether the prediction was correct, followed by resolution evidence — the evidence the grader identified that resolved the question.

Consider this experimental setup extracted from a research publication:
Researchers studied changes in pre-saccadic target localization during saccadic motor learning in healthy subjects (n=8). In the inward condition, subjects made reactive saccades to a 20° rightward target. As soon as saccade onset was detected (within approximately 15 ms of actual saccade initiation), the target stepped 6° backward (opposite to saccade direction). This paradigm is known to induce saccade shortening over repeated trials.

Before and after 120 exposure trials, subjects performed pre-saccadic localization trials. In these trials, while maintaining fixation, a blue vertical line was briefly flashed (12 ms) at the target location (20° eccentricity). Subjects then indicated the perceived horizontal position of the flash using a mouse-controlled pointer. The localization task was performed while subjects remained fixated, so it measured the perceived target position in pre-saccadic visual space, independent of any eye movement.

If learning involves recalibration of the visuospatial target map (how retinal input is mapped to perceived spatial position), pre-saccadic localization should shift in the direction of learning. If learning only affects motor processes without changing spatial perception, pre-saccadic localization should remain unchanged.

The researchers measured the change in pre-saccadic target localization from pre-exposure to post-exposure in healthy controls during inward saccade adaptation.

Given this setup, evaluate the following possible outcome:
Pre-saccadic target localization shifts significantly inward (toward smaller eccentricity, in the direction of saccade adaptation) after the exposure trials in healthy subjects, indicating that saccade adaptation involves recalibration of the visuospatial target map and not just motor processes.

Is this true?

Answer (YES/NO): NO